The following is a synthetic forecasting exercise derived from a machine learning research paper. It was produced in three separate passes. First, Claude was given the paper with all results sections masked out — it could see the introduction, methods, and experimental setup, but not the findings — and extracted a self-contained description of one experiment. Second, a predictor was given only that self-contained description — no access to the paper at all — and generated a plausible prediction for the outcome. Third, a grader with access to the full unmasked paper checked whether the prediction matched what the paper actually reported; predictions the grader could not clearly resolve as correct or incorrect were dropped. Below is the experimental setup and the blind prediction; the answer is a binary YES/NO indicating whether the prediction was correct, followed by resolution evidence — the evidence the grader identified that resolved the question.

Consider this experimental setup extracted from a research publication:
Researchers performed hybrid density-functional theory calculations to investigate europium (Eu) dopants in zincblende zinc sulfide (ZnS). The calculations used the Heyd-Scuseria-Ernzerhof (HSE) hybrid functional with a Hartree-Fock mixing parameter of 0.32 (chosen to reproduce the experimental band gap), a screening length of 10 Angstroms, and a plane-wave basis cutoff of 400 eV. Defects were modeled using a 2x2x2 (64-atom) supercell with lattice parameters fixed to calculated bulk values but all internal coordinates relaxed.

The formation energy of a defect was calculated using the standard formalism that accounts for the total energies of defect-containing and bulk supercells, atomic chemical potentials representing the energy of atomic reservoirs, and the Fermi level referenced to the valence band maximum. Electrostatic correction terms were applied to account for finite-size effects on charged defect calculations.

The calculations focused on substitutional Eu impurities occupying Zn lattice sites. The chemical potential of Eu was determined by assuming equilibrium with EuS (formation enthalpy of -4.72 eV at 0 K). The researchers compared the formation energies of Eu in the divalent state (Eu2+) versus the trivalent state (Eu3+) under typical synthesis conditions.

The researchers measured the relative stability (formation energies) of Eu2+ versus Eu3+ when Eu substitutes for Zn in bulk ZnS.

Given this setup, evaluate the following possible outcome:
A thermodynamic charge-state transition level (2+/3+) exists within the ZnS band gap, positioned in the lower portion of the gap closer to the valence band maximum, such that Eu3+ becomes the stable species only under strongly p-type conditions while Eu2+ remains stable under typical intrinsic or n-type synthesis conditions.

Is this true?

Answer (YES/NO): YES